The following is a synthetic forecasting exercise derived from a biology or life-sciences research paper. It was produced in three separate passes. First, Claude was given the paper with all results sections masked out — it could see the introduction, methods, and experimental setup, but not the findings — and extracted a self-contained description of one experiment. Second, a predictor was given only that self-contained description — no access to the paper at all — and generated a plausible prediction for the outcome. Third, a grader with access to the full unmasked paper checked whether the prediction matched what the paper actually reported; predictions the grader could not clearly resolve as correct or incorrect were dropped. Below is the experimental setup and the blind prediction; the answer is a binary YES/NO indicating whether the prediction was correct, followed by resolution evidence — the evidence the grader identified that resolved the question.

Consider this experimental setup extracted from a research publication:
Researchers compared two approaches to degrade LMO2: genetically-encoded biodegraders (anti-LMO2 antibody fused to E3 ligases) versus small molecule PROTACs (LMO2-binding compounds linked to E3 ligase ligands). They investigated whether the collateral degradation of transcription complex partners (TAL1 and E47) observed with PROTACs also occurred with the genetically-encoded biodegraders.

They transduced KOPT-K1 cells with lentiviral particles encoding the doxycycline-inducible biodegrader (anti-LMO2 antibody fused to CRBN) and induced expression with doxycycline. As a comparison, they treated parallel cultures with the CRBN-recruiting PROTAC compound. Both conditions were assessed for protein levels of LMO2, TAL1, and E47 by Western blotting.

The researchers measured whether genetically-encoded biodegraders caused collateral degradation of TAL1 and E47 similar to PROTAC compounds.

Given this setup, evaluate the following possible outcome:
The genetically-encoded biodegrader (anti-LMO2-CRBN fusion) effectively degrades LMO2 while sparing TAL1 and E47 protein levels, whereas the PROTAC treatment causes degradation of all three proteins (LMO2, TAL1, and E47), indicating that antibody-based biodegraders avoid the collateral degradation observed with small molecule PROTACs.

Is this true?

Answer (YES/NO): NO